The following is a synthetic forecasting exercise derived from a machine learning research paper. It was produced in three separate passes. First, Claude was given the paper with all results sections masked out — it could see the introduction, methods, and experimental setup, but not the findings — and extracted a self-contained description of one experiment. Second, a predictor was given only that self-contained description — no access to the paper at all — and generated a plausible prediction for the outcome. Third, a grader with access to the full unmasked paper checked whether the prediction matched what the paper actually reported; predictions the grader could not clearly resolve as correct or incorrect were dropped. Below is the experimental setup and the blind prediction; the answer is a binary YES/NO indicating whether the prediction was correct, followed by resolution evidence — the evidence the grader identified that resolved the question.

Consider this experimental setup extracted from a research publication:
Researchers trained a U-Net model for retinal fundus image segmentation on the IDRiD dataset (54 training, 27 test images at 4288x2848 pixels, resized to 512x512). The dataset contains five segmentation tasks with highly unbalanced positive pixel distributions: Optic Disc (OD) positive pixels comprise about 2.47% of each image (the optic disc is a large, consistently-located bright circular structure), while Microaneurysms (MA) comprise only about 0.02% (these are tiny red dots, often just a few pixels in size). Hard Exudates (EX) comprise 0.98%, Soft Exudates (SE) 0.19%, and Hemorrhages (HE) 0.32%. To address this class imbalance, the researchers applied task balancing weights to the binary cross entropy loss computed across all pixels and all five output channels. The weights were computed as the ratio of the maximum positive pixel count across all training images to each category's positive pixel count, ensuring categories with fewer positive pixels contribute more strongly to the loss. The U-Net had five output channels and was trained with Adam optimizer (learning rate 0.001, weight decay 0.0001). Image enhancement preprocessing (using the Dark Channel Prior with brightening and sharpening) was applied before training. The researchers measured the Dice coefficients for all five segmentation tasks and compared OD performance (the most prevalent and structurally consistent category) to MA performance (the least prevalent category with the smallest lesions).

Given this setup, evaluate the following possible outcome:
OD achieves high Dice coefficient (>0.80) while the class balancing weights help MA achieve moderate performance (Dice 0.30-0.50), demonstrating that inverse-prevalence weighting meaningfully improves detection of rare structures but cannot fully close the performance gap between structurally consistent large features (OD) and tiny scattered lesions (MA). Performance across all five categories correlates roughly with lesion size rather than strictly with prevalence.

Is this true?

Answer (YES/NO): NO